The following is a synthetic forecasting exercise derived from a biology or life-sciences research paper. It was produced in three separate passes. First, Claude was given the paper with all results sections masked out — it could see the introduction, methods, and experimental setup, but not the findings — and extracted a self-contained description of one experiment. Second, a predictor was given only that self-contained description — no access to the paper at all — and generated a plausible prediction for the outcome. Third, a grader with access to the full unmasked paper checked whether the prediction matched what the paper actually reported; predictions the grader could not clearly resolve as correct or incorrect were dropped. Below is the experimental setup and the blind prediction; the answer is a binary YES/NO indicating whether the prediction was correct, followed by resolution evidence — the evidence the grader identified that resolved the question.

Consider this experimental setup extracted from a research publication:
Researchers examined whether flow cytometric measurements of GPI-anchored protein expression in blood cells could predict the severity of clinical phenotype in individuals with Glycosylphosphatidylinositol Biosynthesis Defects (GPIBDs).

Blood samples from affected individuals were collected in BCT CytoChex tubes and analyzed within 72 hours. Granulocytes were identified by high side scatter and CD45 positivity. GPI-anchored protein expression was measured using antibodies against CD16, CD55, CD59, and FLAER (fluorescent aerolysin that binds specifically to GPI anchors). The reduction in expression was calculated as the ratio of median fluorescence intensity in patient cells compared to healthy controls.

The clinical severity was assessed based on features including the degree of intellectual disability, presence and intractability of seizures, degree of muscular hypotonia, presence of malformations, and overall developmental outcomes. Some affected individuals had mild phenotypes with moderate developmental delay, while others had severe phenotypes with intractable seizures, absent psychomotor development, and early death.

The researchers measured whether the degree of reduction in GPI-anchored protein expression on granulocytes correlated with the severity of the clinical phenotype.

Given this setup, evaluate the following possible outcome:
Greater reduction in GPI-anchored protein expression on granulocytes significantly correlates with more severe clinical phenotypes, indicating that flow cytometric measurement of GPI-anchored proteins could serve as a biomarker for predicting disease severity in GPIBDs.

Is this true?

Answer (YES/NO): NO